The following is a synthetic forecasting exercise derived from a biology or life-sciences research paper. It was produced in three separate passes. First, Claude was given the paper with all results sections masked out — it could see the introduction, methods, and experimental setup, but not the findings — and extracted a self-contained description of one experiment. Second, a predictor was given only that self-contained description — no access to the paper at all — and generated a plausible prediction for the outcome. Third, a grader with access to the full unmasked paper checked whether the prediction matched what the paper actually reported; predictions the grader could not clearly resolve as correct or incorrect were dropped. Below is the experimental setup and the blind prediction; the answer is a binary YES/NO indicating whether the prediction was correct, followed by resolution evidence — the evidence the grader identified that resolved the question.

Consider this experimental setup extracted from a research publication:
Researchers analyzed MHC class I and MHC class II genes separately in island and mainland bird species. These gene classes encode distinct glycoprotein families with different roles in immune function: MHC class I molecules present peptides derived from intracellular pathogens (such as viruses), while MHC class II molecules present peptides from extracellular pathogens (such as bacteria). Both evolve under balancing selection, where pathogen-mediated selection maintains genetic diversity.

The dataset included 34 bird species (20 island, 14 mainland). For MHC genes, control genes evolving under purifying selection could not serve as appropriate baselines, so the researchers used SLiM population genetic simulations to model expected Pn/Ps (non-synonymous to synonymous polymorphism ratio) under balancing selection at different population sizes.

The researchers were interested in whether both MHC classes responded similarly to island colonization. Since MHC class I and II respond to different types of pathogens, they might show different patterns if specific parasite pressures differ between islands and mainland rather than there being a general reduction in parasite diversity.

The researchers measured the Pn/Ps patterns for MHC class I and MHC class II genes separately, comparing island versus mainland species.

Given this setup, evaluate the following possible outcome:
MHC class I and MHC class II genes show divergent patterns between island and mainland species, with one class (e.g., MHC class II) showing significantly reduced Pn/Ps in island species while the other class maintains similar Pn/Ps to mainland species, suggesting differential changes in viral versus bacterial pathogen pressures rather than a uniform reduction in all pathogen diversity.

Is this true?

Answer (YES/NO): NO